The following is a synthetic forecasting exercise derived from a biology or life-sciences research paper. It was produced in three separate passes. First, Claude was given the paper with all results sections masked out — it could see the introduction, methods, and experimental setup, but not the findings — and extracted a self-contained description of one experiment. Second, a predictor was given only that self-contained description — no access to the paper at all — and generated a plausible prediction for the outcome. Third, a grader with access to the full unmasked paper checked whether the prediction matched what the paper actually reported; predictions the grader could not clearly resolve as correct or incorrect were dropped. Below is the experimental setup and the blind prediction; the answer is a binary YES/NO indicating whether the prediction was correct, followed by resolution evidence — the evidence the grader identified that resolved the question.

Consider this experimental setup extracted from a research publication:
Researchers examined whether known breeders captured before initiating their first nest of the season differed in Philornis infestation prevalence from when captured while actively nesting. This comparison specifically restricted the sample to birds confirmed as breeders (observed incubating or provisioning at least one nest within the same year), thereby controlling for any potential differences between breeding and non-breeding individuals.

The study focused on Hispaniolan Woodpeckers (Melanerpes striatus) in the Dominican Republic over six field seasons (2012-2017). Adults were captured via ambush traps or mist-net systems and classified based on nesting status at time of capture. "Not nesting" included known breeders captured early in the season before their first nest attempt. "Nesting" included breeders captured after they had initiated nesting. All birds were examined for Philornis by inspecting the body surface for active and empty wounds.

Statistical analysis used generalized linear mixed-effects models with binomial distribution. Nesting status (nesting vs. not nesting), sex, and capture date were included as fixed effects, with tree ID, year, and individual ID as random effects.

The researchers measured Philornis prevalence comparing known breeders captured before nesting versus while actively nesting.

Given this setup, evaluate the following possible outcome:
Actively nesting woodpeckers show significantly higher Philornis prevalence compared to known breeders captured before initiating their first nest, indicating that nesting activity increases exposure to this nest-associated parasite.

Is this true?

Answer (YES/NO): NO